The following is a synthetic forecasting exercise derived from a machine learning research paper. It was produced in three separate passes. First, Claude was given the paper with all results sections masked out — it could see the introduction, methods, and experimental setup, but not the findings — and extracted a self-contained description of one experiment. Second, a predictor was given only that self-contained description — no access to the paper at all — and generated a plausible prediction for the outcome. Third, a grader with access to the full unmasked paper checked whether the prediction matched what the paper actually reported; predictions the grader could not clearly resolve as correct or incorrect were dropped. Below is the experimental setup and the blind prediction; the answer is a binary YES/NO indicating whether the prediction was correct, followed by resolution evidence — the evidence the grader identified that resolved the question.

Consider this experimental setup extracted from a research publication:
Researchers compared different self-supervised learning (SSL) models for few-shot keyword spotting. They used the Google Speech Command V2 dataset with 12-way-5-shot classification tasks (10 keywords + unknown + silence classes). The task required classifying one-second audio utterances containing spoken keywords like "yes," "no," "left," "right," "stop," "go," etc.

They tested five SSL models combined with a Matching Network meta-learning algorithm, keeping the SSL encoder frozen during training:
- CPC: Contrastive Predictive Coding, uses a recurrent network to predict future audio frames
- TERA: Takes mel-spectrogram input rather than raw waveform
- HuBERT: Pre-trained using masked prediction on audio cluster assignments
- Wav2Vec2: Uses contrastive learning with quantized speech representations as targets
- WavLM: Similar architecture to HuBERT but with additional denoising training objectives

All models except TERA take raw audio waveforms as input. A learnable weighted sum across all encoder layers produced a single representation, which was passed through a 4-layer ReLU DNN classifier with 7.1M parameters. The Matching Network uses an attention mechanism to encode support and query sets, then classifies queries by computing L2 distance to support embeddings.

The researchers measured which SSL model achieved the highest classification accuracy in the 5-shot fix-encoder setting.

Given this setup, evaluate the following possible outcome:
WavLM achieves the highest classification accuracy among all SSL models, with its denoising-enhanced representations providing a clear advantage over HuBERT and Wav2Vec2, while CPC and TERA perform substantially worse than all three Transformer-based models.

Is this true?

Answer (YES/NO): NO